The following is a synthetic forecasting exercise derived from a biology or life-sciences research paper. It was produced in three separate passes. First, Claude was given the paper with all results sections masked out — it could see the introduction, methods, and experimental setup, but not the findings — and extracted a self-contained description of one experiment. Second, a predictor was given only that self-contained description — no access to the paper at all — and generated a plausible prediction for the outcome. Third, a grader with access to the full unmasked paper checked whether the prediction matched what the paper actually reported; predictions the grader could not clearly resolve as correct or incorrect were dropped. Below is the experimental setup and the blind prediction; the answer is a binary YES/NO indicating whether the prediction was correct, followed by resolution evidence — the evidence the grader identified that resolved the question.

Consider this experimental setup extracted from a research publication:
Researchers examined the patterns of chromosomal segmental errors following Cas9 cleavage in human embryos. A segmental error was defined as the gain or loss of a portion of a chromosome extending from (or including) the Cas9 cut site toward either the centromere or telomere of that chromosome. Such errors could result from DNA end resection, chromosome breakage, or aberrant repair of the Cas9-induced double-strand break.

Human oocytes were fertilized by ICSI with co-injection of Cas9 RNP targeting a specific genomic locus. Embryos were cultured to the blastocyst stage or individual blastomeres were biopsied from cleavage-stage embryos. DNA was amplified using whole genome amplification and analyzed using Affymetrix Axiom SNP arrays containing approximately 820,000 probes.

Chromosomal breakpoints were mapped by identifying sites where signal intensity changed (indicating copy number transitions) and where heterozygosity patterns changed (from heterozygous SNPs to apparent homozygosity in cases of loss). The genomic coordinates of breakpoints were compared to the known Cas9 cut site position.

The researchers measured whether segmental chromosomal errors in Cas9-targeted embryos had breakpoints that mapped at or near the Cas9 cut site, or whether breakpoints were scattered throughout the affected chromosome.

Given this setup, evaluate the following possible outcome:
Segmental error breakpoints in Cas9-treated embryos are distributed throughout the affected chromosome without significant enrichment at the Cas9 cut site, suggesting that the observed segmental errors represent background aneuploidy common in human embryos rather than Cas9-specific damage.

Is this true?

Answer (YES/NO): NO